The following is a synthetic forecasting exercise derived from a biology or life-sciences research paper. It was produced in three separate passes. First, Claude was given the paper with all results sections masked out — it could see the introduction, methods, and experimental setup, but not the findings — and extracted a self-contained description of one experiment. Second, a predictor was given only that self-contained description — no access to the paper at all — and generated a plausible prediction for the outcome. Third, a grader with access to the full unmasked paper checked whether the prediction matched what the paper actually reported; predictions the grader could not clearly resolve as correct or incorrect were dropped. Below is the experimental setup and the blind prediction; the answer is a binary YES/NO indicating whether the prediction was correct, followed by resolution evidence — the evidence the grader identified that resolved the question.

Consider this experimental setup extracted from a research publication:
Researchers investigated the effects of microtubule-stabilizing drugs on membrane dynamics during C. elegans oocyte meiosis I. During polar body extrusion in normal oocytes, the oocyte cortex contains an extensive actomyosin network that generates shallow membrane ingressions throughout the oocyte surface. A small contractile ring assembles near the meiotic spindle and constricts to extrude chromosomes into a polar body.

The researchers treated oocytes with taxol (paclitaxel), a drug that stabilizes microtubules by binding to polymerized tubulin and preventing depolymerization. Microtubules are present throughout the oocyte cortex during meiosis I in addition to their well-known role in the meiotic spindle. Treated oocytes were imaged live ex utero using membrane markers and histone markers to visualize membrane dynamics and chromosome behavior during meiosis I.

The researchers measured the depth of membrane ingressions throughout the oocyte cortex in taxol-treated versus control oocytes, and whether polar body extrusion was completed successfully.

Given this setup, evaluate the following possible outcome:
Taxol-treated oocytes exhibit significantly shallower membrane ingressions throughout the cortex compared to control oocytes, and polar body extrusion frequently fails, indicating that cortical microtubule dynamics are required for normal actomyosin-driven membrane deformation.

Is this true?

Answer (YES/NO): NO